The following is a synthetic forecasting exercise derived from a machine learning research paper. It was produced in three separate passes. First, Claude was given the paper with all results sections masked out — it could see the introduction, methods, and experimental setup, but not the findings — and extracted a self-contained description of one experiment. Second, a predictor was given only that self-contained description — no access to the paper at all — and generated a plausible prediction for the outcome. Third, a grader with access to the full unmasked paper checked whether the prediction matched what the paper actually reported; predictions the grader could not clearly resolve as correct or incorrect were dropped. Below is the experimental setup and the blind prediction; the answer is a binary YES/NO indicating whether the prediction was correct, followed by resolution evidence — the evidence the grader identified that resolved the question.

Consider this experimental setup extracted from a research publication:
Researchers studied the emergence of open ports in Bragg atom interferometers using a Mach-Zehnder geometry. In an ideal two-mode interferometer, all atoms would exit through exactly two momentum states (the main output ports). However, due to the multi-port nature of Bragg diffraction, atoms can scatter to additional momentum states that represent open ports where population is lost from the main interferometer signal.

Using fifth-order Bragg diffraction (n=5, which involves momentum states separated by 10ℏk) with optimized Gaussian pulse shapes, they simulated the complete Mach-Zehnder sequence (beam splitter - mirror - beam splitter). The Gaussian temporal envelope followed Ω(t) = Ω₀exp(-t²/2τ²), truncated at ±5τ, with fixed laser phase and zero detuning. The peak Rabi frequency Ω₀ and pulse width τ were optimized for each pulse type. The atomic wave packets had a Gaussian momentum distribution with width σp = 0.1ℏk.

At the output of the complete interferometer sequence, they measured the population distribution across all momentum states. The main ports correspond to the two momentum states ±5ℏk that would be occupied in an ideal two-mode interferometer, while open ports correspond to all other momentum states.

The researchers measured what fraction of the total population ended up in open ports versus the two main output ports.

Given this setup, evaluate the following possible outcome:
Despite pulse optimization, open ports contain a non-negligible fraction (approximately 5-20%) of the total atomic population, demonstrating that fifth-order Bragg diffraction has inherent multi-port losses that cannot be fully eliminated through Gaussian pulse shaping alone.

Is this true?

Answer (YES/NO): YES